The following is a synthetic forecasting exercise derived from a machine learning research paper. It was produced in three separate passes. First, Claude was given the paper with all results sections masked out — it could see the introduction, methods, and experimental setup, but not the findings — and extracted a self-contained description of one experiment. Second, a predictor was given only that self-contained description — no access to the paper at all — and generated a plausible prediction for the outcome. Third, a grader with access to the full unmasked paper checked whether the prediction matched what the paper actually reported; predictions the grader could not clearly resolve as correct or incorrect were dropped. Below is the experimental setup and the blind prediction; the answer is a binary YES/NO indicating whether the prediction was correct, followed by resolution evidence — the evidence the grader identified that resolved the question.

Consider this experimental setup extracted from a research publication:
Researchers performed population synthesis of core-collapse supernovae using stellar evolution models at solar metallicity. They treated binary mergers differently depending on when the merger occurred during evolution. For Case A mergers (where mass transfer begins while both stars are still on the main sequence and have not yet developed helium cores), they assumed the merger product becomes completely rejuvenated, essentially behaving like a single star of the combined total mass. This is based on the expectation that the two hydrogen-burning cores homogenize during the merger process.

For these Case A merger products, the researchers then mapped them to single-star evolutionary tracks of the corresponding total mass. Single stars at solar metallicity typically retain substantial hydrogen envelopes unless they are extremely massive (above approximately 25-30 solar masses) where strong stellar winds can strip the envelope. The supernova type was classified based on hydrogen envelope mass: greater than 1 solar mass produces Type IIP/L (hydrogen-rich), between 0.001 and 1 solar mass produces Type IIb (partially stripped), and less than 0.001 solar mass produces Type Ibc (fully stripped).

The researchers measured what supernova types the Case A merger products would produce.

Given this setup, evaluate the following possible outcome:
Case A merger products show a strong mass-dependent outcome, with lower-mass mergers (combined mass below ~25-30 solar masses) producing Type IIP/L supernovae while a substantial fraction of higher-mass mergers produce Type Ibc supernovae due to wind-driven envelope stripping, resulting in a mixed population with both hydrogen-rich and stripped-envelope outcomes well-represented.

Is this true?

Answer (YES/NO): NO